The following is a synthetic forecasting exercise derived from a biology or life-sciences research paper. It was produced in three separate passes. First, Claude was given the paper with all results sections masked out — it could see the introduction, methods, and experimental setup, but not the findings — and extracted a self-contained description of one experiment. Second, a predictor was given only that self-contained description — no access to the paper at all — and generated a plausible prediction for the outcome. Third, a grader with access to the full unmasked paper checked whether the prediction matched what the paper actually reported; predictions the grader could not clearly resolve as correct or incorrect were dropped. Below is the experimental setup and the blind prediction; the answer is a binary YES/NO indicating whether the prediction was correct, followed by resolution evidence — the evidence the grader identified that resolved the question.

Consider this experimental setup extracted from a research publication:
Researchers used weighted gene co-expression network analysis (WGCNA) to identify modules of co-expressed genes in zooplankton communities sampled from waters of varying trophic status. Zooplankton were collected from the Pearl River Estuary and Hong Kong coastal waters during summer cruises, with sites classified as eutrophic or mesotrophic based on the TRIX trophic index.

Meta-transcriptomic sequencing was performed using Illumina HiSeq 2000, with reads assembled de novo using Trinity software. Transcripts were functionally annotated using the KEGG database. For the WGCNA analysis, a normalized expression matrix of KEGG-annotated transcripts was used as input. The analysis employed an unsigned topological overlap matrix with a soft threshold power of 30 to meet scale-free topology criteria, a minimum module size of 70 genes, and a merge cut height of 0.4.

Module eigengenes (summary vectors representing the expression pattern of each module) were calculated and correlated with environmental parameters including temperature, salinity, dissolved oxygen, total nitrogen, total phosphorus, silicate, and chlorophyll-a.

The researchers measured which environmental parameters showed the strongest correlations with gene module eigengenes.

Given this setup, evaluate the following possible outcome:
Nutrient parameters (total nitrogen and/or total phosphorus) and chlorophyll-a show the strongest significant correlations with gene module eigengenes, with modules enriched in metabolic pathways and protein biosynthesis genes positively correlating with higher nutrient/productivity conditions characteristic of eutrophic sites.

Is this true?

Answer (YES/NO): NO